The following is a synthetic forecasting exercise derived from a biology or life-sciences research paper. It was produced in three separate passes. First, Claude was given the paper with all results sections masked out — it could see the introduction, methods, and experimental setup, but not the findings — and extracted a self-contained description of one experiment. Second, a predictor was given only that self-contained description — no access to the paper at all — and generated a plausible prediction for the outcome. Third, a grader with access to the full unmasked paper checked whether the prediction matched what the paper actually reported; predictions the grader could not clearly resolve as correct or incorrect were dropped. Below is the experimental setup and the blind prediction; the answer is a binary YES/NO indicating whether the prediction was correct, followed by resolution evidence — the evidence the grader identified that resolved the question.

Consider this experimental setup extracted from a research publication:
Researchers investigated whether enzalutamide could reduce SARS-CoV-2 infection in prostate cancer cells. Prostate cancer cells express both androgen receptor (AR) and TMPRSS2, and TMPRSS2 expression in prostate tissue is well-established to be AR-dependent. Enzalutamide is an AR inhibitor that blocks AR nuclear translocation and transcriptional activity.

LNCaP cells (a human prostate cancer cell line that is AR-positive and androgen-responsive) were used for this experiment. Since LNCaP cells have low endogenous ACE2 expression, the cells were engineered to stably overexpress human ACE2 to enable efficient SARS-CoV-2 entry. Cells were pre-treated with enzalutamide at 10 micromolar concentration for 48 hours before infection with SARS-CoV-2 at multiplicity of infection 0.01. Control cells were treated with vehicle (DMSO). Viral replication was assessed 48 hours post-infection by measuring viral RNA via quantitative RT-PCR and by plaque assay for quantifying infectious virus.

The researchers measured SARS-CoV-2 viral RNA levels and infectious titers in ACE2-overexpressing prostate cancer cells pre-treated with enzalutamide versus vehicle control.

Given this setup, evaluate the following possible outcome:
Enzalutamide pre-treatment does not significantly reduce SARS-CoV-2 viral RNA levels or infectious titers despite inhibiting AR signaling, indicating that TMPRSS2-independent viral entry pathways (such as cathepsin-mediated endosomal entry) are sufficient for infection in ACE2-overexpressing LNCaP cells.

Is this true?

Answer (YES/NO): NO